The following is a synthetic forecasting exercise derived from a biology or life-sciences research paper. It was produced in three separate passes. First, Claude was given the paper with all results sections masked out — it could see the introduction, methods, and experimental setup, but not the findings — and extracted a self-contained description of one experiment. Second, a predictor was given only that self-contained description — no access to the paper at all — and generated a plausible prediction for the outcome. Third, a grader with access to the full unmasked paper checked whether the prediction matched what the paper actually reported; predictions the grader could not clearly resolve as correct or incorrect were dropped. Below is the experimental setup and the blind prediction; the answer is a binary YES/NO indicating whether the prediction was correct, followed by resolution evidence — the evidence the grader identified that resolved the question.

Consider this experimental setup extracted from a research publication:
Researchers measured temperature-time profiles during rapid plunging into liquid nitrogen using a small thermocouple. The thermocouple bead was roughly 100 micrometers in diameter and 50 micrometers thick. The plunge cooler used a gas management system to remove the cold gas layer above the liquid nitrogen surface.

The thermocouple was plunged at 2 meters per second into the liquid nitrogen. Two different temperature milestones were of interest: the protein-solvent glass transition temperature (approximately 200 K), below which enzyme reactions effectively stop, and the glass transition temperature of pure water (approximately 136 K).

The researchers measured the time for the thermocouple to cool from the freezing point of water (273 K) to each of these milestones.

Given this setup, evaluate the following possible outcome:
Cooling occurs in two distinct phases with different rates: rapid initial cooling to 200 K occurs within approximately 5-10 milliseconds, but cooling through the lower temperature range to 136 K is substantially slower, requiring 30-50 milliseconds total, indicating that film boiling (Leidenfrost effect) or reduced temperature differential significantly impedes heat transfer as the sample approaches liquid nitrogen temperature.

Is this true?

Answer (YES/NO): NO